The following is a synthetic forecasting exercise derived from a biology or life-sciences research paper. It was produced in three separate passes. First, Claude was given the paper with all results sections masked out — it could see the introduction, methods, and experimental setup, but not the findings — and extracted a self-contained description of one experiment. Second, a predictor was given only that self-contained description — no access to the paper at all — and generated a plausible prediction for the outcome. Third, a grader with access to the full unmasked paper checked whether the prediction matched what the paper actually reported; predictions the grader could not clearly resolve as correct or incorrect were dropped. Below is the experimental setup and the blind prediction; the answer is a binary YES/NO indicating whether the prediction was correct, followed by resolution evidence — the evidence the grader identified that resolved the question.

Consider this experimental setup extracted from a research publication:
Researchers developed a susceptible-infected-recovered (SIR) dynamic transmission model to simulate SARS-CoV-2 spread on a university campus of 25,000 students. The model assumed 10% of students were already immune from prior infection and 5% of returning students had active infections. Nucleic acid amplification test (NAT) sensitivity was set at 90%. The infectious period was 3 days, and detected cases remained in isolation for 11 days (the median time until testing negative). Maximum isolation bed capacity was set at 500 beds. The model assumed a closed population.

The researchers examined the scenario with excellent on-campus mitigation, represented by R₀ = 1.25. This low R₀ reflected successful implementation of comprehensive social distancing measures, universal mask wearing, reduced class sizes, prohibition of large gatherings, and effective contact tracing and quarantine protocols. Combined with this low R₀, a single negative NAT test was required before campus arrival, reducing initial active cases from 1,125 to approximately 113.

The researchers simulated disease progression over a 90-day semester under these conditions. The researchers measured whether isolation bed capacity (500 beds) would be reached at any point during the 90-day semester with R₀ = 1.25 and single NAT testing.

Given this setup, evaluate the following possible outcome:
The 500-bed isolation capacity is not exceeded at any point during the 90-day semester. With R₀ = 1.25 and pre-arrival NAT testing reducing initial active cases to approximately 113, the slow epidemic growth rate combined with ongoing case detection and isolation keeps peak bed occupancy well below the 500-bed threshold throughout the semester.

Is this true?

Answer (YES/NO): NO